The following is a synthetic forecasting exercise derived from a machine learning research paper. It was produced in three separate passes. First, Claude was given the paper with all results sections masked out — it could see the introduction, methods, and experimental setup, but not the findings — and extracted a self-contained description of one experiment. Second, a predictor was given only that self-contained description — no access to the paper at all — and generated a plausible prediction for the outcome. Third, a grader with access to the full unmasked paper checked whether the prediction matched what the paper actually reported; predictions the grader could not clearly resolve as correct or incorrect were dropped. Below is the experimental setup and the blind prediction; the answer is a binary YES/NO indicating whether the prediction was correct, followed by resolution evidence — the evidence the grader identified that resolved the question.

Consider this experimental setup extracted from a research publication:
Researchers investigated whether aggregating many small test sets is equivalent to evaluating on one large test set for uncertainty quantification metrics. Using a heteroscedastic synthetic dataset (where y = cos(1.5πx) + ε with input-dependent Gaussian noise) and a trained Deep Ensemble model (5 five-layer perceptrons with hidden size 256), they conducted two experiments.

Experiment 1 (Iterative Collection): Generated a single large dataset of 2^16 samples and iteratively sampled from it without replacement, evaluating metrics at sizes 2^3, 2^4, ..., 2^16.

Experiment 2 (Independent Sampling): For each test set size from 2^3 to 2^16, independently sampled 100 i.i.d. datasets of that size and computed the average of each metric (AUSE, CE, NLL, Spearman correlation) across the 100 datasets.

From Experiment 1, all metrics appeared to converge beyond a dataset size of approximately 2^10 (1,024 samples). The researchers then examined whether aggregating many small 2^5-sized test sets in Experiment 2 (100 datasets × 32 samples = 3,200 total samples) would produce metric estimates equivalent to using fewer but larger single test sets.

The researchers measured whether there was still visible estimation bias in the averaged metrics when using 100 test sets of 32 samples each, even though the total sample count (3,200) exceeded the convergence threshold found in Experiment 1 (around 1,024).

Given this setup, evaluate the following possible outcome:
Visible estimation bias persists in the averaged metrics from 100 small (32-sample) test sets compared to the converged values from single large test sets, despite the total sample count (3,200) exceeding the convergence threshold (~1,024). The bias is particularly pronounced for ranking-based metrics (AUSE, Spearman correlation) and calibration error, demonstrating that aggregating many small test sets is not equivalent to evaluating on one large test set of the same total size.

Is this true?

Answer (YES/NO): NO